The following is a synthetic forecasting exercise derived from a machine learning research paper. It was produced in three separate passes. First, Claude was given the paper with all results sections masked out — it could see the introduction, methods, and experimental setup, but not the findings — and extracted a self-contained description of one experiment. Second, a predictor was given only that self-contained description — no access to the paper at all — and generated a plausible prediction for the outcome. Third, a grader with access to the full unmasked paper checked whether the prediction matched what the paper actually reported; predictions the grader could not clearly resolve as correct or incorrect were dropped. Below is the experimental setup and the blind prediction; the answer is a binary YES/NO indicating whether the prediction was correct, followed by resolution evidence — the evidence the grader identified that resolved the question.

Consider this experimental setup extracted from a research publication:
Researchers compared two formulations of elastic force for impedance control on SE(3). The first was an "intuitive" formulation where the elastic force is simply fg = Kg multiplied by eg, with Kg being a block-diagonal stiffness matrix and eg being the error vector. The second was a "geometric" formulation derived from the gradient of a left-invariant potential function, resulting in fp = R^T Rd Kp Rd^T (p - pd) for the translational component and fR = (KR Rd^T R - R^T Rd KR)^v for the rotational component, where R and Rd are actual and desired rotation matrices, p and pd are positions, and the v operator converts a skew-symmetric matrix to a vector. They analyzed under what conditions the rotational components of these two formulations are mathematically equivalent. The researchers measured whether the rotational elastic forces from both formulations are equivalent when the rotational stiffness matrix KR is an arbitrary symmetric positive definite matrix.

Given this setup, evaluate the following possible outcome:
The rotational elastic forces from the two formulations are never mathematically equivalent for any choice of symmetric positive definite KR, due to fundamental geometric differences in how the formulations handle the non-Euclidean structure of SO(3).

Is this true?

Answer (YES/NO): NO